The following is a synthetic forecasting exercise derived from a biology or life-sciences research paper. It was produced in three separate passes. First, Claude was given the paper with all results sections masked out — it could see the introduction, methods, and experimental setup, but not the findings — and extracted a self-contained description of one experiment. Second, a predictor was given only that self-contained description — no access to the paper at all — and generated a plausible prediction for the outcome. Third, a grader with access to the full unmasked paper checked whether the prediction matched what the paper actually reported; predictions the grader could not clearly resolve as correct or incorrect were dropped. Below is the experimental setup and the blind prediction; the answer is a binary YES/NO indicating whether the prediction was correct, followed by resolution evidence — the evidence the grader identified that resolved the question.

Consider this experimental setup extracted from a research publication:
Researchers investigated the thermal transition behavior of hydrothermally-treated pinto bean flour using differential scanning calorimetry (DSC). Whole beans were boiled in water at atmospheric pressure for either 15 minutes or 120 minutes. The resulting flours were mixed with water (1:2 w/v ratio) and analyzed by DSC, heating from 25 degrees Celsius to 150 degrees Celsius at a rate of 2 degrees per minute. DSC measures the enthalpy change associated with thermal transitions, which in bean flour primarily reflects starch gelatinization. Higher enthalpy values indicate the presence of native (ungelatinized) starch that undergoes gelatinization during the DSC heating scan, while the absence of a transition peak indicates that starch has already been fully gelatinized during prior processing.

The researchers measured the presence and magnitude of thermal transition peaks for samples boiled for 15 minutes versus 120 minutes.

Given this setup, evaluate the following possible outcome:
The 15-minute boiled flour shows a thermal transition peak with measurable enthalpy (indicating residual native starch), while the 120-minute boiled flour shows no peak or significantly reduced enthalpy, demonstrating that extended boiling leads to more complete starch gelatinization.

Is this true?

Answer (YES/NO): YES